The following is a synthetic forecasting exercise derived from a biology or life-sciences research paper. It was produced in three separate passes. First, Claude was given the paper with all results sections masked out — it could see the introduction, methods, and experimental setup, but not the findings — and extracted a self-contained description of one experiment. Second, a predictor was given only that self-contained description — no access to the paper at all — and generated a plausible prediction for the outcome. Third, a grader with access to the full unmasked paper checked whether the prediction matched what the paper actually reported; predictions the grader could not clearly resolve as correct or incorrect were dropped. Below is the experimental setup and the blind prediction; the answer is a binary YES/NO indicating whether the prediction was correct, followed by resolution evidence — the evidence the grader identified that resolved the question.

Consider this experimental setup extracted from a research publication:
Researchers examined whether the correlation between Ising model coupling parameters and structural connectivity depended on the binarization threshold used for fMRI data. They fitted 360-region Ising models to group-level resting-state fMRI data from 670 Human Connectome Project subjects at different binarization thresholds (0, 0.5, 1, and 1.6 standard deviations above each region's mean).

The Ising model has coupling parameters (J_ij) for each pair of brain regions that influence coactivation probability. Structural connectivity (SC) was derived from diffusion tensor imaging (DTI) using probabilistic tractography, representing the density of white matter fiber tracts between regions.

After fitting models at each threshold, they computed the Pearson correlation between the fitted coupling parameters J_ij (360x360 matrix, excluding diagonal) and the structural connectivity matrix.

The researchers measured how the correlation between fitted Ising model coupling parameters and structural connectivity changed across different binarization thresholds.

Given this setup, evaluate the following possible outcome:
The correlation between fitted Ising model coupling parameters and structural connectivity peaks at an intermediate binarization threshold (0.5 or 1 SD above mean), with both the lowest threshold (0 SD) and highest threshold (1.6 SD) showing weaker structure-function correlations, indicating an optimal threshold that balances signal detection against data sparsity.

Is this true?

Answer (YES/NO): NO